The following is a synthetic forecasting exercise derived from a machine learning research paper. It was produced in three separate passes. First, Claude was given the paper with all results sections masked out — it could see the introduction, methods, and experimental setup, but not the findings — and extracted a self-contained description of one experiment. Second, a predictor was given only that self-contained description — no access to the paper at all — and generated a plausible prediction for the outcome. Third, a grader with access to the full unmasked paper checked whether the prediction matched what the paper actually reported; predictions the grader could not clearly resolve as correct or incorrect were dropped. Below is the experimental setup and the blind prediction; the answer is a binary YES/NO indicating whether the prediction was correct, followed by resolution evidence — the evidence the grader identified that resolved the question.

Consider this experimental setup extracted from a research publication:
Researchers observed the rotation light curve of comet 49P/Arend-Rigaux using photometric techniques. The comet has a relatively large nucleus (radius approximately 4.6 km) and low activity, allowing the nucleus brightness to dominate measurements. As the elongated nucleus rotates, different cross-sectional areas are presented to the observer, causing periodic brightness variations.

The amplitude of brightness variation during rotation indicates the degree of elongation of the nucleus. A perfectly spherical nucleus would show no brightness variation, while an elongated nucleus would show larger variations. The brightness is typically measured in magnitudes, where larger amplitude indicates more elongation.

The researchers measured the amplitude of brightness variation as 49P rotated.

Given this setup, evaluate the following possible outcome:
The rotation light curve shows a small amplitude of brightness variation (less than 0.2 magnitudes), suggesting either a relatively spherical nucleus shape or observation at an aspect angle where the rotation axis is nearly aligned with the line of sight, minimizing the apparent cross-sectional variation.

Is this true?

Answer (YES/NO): NO